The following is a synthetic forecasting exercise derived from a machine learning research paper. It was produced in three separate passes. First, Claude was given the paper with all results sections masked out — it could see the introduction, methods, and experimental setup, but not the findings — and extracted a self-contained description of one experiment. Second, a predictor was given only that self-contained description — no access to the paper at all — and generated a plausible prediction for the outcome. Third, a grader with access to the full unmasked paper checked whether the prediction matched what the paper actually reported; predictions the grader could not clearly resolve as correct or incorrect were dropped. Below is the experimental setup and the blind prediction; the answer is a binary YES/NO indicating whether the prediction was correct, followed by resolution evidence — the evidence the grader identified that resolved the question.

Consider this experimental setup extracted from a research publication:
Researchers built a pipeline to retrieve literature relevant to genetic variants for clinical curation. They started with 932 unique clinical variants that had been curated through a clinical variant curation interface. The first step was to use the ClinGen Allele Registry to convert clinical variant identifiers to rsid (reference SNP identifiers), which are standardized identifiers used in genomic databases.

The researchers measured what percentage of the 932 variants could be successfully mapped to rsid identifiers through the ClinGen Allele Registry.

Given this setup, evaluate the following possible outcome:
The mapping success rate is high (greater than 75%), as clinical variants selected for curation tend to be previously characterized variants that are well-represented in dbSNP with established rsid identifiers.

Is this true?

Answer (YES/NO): YES